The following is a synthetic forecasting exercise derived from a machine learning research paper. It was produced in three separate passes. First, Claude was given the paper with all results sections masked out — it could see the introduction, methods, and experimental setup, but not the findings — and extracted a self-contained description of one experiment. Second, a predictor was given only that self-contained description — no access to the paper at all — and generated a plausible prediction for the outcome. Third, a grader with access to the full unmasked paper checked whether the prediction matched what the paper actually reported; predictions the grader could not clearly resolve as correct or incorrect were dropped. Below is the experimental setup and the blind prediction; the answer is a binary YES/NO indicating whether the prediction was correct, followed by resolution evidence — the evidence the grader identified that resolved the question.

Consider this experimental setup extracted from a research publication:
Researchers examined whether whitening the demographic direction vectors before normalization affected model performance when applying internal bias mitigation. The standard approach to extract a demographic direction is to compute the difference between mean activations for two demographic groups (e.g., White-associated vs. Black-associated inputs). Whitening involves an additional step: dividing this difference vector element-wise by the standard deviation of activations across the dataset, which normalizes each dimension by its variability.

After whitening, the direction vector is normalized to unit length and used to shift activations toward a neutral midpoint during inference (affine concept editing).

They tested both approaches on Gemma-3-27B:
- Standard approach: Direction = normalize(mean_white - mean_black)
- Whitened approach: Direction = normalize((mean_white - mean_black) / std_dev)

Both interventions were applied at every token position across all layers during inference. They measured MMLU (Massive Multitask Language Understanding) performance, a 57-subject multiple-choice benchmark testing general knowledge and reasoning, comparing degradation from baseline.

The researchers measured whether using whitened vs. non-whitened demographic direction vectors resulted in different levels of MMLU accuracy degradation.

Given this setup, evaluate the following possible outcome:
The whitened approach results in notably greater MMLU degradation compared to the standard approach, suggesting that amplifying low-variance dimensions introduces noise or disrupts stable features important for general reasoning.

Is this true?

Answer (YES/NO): NO